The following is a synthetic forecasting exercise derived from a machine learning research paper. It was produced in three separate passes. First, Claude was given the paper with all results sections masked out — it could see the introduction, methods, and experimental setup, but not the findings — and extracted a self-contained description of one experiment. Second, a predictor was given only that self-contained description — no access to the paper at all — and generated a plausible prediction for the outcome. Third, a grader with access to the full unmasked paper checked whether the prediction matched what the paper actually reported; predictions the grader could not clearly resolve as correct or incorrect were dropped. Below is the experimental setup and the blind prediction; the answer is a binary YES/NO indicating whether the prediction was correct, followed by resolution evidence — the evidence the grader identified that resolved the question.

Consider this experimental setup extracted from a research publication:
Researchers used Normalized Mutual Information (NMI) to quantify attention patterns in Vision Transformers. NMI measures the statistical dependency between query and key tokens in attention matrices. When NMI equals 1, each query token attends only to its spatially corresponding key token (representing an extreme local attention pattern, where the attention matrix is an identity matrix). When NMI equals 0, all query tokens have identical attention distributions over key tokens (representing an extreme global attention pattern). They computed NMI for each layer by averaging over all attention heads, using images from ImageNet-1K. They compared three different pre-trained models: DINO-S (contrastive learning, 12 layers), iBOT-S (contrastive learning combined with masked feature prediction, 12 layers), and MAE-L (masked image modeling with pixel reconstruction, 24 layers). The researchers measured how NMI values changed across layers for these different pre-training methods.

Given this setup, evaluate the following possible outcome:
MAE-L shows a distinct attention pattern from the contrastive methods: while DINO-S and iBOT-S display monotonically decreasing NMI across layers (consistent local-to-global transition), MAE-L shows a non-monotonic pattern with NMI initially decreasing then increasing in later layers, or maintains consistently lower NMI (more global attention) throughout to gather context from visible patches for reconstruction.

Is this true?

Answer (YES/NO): YES